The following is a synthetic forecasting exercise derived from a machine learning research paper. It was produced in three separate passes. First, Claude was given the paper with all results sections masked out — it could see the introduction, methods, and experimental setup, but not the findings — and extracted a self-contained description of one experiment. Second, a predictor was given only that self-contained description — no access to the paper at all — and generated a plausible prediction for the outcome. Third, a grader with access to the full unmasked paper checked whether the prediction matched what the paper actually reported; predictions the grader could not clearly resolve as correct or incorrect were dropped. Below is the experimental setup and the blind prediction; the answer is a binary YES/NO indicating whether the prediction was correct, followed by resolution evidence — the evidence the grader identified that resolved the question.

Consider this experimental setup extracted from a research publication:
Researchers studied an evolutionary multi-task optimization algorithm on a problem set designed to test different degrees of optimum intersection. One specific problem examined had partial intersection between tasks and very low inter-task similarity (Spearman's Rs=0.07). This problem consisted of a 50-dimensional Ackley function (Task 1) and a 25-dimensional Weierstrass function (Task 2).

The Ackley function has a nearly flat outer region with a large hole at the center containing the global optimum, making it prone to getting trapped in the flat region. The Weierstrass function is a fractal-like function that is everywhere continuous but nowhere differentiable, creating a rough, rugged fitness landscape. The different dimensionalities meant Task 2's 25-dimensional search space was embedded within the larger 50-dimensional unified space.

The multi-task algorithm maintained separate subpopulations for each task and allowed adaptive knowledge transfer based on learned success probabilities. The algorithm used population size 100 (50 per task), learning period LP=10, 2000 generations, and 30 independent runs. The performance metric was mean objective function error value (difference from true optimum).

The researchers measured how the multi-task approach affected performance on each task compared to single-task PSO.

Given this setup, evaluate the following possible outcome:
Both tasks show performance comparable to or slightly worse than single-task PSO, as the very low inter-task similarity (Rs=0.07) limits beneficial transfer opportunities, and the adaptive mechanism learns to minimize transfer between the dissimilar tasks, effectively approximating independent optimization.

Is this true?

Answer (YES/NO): NO